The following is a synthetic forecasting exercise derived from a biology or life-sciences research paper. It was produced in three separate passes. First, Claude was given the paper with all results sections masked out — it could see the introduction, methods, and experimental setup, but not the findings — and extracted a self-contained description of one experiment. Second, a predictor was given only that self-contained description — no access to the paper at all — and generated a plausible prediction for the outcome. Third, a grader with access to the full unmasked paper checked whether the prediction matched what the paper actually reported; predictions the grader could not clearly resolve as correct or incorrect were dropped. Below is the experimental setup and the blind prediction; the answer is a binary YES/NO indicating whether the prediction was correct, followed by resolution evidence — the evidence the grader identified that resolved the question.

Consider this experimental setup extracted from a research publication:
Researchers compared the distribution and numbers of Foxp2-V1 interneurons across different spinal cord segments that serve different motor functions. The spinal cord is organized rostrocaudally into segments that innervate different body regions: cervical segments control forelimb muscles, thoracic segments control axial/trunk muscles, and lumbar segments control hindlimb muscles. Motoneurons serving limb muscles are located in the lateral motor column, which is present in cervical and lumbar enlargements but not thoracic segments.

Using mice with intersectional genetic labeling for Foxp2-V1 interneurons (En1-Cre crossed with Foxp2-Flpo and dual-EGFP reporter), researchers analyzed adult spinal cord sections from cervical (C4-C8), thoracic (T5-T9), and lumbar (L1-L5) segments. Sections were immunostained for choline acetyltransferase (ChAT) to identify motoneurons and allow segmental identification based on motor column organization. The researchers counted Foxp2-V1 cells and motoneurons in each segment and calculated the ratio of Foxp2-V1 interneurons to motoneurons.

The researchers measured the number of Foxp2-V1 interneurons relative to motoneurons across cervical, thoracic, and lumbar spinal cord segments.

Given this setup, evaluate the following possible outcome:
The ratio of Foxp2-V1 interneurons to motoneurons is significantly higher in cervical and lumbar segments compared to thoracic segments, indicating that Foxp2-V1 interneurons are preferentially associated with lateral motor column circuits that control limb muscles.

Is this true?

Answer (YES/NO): NO